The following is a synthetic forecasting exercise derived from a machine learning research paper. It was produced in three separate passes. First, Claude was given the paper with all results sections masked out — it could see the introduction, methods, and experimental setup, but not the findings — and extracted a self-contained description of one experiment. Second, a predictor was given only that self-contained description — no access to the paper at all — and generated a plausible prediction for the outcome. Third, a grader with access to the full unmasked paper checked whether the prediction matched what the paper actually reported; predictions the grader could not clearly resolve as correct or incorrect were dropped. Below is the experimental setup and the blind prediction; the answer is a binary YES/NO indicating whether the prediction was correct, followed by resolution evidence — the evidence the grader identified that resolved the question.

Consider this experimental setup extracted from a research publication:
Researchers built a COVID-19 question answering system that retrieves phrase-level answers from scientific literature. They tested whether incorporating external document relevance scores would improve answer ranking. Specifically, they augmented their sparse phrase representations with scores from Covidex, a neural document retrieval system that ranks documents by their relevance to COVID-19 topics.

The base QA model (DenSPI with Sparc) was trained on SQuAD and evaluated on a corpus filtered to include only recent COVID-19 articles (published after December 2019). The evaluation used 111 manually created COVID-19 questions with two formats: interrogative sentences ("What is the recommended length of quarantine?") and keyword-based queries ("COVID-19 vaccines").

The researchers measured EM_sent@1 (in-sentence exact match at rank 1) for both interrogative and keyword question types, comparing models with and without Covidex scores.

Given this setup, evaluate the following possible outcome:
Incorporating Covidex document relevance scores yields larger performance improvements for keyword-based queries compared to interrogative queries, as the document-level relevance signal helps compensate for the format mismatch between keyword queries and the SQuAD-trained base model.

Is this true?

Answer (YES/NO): YES